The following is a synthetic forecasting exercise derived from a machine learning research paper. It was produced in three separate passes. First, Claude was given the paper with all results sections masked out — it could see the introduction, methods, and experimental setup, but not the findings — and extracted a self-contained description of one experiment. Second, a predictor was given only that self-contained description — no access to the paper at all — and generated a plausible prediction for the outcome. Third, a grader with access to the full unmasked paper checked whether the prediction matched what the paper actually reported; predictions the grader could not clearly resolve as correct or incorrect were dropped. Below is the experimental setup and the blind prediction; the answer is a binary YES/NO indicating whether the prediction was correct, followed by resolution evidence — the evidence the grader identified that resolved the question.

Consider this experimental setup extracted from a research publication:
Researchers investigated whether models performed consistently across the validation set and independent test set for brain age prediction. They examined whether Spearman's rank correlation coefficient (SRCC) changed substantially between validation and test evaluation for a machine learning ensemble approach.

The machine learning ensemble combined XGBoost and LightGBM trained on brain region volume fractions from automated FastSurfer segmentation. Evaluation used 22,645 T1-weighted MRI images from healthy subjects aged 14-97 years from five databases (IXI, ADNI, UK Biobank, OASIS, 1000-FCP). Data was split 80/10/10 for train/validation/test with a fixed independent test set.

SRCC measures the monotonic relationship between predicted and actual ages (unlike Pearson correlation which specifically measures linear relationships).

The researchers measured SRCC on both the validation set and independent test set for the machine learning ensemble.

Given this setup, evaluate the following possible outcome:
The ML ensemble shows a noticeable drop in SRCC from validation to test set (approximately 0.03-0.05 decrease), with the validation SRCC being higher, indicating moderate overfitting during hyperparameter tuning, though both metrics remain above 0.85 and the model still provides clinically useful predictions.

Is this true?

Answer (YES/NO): NO